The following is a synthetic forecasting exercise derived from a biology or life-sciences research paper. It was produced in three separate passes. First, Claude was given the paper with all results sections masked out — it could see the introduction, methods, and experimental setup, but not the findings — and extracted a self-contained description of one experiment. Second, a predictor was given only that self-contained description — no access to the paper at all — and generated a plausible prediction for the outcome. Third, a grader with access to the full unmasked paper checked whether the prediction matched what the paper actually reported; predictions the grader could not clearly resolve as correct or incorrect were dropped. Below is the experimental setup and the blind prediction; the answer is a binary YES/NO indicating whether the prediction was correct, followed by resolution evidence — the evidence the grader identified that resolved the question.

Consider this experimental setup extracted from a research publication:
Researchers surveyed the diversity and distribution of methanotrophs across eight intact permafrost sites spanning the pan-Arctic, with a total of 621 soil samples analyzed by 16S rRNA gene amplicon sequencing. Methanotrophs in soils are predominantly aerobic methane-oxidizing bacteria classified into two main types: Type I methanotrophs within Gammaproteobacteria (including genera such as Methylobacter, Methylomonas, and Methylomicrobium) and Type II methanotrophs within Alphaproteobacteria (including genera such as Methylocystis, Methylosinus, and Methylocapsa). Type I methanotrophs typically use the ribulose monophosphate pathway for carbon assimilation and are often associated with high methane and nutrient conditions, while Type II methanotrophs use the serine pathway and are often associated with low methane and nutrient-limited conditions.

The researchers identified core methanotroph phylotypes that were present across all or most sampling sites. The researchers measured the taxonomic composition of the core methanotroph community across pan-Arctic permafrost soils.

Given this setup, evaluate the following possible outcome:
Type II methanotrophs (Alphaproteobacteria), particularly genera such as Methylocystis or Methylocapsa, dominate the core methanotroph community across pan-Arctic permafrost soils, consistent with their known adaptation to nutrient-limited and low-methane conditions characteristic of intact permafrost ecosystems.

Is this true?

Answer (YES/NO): NO